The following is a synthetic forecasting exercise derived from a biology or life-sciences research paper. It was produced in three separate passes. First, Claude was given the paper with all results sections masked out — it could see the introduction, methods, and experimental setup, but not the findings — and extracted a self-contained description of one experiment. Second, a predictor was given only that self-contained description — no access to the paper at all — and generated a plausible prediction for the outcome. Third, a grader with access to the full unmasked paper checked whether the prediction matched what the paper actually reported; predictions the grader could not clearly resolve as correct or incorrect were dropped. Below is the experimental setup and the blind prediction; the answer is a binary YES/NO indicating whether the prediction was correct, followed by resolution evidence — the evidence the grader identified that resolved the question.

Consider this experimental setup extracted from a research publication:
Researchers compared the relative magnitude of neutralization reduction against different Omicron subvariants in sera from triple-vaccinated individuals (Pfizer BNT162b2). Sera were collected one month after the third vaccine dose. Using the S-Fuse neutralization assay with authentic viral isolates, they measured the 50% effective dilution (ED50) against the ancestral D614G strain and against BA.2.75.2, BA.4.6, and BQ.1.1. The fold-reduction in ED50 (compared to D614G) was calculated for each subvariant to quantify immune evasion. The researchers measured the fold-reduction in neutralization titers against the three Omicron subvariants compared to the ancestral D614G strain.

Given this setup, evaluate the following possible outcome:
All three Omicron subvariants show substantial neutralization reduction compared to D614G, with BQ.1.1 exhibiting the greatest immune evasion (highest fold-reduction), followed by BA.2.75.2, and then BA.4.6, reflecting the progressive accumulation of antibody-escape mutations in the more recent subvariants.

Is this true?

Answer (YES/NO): NO